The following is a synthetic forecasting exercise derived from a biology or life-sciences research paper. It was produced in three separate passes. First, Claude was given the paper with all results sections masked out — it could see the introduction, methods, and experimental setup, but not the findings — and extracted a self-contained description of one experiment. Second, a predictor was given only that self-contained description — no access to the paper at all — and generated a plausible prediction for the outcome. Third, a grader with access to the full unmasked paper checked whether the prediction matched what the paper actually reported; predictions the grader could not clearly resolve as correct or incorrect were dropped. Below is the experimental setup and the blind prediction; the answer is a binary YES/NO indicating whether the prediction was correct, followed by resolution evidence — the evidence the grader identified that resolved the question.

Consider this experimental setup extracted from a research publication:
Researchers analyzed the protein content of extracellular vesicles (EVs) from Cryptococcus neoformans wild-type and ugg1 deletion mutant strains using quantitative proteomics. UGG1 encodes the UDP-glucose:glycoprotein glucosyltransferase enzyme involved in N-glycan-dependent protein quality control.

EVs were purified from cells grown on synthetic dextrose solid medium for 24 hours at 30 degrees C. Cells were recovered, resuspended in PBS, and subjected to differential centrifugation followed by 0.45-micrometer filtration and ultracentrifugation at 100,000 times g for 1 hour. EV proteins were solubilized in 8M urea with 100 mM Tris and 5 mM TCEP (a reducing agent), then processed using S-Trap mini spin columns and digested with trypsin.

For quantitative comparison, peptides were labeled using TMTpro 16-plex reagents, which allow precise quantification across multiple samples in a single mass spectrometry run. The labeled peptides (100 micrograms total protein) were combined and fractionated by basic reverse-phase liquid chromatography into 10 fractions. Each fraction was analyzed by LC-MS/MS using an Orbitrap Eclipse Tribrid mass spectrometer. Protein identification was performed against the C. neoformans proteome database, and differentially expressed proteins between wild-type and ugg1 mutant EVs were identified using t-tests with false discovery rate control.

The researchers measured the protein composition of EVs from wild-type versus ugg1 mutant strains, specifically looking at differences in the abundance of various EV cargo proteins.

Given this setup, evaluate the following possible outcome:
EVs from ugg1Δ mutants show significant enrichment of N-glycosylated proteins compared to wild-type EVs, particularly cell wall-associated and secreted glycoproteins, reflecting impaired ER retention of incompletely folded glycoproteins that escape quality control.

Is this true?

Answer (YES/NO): NO